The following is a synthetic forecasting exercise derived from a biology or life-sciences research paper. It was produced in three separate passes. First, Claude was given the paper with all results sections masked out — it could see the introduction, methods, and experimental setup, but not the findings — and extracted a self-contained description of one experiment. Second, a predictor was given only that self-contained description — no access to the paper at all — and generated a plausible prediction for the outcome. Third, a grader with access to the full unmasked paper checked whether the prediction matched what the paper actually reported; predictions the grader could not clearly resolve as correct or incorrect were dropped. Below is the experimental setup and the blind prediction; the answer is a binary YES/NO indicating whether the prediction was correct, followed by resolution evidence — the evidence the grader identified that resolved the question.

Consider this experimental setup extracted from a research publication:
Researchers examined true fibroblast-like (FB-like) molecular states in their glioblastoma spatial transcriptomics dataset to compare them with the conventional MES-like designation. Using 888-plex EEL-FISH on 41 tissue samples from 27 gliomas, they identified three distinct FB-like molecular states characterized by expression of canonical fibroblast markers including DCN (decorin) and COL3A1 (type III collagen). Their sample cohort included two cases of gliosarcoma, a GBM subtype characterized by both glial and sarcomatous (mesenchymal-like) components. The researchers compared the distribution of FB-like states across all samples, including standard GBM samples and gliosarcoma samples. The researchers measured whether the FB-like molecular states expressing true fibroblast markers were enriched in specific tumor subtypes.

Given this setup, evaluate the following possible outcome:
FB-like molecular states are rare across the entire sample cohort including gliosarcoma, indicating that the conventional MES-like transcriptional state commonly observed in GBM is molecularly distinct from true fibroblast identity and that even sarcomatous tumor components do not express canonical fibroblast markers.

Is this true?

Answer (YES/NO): NO